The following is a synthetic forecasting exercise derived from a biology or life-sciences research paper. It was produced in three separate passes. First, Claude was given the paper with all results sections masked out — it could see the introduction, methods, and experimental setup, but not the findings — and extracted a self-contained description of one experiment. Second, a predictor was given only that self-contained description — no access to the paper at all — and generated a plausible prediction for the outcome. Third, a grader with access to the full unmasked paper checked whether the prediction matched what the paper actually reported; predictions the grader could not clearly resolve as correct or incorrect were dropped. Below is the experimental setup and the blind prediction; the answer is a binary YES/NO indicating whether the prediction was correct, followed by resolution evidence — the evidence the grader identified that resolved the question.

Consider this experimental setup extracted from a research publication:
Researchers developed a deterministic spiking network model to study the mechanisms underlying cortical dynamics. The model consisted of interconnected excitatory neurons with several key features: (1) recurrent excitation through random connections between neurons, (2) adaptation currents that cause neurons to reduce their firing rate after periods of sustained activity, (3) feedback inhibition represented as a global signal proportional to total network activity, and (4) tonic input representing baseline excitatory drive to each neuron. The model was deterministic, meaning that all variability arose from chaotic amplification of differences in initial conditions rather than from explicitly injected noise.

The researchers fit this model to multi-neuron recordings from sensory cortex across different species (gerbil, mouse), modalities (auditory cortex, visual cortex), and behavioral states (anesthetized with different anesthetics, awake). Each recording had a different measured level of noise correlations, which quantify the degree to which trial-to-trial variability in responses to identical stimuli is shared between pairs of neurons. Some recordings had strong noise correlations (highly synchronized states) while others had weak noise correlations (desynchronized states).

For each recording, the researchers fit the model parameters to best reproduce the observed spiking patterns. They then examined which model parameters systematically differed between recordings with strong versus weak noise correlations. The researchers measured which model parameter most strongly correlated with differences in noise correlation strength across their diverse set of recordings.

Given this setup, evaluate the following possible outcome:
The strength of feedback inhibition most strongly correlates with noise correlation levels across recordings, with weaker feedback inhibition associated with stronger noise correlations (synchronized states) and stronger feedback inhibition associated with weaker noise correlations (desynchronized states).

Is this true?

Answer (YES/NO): YES